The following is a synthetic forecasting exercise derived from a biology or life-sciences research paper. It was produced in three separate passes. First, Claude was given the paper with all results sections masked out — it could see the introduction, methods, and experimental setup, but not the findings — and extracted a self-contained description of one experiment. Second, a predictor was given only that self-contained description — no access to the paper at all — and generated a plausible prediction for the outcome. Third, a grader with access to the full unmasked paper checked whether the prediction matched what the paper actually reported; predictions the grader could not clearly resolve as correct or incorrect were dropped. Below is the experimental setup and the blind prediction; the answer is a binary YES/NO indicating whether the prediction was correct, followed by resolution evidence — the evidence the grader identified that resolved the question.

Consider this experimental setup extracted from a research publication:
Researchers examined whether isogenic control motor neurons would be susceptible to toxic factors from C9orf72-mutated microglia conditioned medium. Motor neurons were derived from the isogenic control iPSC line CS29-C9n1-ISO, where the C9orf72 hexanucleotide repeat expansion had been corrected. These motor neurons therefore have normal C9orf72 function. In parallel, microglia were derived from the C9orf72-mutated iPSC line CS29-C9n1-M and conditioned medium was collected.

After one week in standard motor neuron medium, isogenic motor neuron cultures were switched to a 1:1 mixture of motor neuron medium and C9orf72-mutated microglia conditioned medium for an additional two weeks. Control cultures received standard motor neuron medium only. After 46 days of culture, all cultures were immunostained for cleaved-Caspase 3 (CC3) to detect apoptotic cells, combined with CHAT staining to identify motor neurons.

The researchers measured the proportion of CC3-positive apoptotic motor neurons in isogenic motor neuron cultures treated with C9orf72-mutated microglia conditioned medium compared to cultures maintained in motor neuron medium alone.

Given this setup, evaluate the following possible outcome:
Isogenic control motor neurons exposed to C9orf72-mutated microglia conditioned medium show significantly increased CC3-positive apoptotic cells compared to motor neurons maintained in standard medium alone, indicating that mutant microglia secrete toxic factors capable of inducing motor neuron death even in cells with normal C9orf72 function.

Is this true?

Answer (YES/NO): NO